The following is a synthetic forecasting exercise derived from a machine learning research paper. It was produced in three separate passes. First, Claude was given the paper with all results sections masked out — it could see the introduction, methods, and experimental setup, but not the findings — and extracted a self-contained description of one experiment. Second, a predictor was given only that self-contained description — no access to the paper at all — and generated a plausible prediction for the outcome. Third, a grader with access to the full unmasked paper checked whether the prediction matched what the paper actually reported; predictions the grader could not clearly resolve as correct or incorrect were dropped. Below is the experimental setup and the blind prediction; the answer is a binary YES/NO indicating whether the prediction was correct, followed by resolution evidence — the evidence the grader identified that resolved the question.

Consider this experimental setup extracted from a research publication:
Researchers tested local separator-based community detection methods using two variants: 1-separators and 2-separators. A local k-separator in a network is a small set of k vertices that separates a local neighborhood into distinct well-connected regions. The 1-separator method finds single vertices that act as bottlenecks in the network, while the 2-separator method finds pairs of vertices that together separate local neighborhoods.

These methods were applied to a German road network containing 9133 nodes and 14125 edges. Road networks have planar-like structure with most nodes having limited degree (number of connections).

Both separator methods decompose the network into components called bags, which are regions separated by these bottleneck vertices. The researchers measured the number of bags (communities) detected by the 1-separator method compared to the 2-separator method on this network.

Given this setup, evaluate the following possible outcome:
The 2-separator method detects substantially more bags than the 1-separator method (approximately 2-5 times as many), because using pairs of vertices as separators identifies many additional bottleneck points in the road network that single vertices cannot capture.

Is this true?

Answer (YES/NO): YES